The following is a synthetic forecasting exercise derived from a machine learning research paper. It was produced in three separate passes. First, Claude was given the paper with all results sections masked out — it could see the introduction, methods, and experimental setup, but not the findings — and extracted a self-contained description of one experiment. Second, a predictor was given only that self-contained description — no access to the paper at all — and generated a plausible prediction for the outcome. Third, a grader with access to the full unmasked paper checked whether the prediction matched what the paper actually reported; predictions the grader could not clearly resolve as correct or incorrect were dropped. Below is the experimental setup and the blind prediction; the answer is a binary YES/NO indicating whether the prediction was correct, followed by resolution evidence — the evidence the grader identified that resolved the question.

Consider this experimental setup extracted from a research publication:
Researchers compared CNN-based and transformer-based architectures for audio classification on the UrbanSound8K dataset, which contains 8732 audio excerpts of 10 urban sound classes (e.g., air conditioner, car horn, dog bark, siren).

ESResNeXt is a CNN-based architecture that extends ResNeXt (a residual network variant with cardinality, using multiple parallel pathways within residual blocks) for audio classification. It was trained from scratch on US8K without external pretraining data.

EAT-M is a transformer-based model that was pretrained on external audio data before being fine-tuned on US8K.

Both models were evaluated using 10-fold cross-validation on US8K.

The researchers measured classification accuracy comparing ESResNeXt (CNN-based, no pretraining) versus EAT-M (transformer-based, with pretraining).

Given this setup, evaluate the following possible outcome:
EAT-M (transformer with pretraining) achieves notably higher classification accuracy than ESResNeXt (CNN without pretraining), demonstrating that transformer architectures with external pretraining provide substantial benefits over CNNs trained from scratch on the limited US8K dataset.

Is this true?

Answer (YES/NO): NO